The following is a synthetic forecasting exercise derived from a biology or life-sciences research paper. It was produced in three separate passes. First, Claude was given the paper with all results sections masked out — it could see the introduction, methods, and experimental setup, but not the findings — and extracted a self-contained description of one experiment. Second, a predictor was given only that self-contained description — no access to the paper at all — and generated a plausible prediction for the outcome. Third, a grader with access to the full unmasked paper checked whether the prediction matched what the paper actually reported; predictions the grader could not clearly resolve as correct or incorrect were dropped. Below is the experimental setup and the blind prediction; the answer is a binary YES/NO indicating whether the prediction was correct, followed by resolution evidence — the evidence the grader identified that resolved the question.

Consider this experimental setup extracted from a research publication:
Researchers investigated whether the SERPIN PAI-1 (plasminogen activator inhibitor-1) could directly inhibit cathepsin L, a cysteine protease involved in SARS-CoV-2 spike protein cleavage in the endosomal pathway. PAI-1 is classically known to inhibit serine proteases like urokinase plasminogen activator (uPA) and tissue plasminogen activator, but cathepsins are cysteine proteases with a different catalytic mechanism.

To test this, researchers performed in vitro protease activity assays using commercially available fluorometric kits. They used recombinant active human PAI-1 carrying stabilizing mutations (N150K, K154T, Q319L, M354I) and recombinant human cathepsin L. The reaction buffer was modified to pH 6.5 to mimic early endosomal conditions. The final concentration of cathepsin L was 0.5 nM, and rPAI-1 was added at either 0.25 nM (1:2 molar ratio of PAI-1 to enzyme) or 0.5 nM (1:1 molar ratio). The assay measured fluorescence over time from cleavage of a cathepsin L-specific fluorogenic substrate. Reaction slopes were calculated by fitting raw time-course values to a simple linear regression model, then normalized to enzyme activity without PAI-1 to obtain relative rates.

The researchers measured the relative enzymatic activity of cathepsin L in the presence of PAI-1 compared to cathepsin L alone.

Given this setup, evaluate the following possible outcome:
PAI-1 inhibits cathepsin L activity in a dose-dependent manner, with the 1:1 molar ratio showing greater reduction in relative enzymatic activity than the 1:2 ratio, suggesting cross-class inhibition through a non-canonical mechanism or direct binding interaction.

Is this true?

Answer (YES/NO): YES